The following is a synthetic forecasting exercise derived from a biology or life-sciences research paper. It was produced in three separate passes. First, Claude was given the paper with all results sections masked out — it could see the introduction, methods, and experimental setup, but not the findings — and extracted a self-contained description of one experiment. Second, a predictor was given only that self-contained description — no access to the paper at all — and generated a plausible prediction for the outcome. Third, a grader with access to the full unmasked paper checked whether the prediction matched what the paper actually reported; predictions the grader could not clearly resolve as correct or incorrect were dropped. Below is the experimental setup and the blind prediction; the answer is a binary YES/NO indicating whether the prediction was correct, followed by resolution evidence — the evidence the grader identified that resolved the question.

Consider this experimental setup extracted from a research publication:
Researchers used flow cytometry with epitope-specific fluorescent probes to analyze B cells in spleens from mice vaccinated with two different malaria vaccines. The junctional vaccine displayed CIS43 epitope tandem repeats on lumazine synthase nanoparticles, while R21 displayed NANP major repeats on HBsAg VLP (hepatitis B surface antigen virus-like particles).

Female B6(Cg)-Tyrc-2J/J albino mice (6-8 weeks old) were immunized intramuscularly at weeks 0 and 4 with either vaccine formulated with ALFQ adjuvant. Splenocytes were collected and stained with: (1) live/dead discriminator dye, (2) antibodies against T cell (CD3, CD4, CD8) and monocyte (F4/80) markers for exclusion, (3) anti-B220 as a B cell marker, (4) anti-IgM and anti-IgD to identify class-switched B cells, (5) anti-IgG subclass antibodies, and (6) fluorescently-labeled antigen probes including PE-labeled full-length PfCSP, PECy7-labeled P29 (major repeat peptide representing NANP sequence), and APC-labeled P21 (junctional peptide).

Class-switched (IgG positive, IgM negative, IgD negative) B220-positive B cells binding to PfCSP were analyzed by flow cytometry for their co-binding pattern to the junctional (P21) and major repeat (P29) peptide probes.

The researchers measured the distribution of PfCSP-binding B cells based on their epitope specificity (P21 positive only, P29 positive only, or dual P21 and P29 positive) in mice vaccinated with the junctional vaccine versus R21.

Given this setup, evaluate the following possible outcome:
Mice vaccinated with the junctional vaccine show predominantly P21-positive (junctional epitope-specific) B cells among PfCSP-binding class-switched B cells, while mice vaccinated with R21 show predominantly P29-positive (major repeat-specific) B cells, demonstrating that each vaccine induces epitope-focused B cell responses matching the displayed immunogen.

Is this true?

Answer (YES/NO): NO